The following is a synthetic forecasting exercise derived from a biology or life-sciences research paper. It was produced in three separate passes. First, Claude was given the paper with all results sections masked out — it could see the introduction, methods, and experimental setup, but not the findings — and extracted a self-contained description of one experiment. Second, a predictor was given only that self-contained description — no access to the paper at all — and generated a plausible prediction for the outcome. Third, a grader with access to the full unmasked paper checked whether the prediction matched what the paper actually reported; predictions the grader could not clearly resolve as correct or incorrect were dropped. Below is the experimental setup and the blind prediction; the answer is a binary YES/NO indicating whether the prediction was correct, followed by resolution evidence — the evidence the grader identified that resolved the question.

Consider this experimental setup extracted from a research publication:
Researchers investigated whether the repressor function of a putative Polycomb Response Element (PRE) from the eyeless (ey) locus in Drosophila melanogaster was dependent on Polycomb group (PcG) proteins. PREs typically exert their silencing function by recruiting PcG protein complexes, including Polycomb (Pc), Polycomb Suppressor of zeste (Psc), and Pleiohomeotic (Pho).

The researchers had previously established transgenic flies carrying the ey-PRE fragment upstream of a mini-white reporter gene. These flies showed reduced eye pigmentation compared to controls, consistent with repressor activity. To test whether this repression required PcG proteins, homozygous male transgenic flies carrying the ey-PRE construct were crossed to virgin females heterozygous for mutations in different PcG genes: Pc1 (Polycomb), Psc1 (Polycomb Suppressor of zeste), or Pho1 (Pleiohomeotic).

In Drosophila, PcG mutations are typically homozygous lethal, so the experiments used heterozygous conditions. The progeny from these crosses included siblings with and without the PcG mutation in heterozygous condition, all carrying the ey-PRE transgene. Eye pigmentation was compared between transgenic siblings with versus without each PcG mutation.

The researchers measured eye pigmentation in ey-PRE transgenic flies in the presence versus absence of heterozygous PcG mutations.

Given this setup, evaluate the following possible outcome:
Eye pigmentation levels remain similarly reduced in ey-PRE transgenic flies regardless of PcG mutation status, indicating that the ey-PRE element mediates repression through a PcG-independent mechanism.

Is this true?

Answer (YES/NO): NO